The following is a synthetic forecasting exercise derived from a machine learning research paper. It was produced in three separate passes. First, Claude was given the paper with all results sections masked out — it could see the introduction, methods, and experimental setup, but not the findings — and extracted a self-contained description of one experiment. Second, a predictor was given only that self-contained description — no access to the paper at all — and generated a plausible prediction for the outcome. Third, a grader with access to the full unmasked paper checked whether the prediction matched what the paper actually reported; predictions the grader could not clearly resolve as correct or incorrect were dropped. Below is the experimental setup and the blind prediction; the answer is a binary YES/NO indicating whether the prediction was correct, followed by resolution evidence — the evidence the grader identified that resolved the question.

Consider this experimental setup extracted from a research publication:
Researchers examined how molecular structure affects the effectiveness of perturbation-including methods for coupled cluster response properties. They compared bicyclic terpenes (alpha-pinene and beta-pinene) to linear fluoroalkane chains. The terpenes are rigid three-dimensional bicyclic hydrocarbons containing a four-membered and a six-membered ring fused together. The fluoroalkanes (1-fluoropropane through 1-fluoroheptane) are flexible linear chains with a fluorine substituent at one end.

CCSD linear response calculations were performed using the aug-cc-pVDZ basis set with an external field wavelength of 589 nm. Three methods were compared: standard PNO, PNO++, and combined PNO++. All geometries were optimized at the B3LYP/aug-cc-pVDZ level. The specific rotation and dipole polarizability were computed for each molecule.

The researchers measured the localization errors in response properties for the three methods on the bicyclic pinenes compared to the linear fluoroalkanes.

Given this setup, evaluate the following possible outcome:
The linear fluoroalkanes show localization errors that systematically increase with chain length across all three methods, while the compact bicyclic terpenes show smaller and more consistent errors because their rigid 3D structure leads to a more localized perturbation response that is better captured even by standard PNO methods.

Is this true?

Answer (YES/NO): NO